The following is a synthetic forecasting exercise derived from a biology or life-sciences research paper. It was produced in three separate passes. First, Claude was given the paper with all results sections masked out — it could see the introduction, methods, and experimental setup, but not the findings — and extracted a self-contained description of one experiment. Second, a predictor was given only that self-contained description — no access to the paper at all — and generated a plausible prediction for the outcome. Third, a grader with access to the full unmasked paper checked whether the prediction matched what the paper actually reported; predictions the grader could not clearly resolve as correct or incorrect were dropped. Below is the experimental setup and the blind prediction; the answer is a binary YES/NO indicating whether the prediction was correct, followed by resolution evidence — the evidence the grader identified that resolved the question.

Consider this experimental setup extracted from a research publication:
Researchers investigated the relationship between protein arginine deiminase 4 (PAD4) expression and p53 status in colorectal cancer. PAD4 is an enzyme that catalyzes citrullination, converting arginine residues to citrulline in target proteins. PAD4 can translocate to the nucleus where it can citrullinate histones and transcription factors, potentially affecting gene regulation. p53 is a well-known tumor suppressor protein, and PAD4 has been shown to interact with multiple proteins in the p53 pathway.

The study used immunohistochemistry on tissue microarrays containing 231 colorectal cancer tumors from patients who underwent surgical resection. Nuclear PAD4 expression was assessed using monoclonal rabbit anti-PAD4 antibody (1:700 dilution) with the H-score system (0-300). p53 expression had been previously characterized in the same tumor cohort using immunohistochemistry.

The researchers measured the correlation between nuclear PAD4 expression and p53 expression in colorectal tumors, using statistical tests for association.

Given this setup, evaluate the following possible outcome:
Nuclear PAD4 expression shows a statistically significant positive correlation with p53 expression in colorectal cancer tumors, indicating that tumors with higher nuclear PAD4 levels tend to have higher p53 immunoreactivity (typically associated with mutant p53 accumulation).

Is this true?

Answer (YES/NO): NO